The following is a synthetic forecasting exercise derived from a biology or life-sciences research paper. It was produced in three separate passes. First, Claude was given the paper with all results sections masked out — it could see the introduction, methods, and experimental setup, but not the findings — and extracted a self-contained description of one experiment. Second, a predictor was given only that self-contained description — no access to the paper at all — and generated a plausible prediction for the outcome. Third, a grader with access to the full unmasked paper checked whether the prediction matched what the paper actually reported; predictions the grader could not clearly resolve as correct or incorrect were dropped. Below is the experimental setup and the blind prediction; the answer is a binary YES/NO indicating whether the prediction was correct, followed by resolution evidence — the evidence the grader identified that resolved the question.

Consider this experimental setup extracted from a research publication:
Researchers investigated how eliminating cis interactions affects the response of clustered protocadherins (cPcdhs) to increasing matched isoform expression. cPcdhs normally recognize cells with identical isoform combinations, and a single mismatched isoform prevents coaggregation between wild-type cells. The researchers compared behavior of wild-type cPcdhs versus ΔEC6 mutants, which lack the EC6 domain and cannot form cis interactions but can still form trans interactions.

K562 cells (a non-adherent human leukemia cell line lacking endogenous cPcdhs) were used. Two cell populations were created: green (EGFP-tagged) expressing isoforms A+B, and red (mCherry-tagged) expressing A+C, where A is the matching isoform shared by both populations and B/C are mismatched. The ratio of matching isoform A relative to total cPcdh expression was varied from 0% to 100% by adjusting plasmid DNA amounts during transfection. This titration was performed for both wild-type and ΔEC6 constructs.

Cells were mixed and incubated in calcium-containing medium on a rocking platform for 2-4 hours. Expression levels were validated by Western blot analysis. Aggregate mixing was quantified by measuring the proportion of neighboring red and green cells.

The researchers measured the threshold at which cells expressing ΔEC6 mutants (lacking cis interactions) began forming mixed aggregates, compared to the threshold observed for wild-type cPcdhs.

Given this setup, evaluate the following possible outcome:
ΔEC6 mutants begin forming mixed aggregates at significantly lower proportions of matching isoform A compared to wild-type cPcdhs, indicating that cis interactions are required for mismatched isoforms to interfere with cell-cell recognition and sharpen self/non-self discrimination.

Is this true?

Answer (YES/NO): YES